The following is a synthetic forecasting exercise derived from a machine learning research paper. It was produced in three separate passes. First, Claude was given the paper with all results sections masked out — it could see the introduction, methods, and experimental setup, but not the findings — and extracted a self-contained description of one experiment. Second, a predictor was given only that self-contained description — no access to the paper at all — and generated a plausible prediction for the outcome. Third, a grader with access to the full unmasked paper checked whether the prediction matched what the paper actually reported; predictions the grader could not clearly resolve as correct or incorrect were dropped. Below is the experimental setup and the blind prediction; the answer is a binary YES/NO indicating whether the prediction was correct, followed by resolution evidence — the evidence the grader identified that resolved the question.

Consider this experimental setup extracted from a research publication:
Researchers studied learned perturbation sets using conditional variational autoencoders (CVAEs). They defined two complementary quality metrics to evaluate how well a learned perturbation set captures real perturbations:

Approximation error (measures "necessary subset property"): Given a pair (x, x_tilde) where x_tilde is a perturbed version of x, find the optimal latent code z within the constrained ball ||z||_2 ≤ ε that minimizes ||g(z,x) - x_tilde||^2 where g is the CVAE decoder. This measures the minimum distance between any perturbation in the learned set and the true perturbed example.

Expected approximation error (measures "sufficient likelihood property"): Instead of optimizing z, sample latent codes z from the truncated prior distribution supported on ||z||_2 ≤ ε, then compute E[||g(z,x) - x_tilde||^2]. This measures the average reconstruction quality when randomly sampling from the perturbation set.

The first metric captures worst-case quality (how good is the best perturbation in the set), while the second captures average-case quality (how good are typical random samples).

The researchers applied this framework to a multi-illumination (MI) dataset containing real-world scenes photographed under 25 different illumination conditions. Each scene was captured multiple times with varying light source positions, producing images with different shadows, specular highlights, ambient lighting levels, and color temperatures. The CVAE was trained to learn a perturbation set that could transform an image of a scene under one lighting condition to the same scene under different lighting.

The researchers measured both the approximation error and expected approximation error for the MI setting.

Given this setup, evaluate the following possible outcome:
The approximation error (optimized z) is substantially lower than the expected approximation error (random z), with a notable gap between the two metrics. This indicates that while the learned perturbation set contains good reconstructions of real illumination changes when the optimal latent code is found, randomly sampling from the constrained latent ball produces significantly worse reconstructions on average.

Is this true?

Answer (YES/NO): YES